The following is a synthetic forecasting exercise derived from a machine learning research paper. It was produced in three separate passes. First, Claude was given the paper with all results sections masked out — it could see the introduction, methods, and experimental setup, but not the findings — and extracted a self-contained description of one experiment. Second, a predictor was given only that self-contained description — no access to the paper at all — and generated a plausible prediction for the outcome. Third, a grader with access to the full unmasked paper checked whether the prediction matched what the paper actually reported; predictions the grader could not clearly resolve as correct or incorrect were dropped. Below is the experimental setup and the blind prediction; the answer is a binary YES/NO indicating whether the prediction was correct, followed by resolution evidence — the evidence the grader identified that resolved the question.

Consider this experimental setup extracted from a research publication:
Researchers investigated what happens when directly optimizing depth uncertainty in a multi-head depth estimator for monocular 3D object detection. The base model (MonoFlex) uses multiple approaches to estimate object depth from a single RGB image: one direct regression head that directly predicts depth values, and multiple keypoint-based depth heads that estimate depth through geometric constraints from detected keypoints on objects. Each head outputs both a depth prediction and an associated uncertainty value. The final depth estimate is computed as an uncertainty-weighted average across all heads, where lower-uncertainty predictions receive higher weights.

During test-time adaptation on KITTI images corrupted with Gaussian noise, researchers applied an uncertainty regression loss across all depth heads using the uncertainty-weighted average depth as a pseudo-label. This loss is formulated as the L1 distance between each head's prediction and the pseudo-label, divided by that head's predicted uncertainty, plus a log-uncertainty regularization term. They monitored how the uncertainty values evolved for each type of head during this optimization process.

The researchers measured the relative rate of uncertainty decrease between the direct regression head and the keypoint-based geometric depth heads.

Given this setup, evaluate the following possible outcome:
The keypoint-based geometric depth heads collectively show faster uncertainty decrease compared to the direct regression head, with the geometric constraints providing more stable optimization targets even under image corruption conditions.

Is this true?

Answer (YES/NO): NO